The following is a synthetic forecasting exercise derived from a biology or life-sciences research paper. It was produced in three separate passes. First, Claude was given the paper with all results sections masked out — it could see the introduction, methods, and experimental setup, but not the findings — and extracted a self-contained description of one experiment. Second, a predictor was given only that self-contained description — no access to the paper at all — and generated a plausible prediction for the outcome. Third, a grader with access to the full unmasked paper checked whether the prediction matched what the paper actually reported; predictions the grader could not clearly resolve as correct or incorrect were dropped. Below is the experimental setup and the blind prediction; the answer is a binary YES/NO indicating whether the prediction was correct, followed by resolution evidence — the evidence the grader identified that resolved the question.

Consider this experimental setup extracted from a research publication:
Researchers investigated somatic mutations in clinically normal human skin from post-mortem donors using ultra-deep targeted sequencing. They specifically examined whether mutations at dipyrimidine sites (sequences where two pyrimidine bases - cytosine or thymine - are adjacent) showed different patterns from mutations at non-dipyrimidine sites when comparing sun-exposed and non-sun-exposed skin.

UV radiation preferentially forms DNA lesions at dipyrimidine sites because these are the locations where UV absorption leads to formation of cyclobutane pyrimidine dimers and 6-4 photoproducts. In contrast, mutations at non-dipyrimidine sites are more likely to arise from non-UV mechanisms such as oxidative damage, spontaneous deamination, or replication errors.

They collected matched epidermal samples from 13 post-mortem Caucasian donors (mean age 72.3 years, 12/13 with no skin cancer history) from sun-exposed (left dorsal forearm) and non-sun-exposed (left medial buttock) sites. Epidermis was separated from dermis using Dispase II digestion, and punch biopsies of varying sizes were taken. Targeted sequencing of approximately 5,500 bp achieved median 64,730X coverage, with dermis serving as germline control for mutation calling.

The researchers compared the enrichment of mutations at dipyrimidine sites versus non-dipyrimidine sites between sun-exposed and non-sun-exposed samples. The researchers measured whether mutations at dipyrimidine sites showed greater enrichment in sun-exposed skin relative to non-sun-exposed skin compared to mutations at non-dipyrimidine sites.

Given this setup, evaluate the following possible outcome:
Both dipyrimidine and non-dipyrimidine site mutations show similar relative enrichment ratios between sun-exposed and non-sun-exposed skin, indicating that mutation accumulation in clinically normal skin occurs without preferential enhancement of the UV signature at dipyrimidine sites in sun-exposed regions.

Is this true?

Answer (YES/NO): NO